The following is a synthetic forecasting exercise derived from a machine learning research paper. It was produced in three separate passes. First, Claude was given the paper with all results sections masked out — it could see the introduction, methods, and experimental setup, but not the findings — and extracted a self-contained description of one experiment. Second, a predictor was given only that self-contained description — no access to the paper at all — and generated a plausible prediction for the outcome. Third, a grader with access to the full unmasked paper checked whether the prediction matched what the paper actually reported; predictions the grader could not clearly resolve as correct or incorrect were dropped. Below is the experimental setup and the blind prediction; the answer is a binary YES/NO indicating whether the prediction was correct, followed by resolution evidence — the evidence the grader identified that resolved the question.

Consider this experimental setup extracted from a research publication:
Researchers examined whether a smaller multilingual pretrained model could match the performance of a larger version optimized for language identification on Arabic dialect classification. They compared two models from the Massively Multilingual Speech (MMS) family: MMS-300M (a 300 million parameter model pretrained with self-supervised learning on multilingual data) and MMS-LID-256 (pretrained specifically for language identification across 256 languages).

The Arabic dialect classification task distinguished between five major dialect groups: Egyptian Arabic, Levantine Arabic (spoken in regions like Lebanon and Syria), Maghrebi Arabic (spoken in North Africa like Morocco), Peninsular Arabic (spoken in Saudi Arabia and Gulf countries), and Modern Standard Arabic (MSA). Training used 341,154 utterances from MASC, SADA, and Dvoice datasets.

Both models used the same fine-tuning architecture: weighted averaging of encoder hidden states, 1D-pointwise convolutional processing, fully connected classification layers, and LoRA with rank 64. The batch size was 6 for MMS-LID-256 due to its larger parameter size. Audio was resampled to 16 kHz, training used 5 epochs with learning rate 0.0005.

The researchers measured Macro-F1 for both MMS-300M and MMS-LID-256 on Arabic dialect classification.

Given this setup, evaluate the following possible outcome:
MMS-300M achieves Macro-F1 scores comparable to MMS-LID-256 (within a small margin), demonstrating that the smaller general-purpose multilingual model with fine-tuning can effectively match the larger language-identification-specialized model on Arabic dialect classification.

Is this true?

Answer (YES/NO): NO